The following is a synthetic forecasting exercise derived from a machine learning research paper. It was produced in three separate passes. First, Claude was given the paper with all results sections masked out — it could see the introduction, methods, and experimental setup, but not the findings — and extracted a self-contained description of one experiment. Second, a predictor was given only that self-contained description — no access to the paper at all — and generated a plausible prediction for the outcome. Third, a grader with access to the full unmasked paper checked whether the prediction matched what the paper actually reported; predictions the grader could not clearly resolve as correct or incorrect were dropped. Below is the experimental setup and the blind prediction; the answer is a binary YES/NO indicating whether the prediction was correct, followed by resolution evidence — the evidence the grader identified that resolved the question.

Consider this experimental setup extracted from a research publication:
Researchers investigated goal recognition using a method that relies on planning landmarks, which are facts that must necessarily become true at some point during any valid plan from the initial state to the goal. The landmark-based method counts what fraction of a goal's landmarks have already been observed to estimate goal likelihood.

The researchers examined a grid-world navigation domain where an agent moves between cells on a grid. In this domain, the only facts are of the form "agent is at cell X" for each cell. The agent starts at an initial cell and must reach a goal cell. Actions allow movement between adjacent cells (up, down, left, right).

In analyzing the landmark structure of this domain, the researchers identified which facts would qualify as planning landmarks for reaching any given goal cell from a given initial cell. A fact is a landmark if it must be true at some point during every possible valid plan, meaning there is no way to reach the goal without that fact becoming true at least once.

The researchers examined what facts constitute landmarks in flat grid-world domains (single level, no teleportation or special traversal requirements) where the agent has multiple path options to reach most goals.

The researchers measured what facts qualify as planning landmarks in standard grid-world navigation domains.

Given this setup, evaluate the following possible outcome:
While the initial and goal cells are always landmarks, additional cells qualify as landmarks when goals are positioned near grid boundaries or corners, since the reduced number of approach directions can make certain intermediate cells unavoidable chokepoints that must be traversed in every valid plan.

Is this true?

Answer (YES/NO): NO